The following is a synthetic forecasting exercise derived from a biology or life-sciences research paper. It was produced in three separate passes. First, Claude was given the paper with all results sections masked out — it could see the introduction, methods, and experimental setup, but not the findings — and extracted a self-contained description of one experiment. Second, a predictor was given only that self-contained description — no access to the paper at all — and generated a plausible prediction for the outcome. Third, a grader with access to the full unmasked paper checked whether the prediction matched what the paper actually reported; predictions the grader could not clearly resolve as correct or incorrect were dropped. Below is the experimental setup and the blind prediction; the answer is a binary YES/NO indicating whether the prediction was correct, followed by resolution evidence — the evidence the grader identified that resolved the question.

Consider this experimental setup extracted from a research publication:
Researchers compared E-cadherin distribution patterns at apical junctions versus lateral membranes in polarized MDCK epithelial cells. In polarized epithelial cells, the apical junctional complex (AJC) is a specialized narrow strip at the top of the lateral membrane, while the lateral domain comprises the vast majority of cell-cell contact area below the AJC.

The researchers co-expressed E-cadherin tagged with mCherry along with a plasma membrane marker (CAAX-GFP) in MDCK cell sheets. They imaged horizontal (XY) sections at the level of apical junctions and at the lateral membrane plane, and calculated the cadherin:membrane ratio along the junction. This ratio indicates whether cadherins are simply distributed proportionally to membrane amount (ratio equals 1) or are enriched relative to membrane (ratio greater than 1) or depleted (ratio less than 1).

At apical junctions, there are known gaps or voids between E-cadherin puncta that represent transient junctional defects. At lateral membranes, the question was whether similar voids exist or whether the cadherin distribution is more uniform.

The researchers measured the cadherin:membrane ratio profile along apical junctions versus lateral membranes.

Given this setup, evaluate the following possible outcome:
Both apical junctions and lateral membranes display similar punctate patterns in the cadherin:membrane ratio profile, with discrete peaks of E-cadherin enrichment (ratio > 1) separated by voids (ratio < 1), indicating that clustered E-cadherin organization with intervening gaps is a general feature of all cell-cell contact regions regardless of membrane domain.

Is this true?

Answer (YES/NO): NO